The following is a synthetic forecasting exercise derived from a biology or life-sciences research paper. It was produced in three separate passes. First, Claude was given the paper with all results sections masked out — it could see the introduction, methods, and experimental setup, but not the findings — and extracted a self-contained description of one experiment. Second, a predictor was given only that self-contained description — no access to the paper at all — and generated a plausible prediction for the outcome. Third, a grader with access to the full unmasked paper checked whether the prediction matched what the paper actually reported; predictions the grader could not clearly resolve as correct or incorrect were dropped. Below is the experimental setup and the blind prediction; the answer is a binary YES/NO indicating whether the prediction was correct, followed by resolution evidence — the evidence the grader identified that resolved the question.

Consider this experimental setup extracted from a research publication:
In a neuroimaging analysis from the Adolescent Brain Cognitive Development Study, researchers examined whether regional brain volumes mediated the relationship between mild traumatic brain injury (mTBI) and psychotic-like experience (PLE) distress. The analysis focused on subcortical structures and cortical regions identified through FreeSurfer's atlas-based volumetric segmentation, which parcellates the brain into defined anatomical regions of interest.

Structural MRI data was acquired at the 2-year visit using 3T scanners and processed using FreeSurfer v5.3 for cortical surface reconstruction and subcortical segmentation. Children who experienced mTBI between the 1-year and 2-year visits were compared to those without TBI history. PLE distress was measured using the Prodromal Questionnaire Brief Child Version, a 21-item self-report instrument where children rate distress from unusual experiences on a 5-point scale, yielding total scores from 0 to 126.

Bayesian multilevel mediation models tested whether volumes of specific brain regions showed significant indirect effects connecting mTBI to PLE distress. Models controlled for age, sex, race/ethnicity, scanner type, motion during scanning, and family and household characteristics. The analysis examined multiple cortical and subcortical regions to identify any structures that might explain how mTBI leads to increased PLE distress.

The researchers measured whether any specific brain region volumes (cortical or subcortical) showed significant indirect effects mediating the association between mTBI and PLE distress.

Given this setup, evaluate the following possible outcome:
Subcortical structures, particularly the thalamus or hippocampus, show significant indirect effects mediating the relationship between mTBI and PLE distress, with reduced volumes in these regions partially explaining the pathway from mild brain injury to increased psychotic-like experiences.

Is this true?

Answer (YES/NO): NO